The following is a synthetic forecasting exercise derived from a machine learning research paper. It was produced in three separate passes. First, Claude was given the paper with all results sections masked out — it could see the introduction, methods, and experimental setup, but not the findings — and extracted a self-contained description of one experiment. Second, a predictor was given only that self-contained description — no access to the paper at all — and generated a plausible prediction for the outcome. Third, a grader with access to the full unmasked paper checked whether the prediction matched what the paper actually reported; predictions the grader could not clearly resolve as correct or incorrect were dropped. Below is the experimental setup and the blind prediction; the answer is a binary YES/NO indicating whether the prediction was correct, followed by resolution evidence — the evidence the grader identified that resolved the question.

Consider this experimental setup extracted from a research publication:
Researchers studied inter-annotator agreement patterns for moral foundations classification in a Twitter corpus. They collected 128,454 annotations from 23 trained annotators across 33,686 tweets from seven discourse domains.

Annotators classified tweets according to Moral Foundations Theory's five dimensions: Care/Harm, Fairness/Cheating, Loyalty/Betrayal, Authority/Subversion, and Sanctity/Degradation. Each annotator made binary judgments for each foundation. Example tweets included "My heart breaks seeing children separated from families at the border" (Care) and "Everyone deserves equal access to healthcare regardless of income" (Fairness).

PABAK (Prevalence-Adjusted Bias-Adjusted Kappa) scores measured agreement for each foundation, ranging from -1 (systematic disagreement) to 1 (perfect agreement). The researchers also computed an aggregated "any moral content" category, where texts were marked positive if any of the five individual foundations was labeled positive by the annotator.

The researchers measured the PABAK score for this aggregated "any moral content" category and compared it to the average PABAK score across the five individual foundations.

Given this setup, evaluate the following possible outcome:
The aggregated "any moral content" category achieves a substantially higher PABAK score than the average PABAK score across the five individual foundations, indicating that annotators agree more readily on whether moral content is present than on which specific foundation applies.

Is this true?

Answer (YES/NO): NO